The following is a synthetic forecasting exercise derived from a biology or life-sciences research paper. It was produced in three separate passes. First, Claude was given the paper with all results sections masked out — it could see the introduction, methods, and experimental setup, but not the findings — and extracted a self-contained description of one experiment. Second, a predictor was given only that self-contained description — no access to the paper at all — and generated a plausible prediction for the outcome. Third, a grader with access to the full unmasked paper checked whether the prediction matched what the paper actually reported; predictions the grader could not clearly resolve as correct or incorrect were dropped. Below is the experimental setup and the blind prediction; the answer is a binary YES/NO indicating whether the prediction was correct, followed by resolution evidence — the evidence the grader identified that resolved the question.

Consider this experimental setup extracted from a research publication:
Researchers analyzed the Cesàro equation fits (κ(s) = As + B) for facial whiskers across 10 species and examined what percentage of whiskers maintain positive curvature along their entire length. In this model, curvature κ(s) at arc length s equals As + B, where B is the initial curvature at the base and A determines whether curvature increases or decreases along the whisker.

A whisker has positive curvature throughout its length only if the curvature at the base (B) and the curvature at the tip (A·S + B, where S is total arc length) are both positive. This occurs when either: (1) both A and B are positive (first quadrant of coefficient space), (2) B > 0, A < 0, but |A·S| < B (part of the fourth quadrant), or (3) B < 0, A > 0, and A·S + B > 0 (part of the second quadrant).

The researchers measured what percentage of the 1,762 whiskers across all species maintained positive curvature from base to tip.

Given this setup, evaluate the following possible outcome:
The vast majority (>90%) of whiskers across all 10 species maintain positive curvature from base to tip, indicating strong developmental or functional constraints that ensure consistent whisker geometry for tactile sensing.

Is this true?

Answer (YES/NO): NO